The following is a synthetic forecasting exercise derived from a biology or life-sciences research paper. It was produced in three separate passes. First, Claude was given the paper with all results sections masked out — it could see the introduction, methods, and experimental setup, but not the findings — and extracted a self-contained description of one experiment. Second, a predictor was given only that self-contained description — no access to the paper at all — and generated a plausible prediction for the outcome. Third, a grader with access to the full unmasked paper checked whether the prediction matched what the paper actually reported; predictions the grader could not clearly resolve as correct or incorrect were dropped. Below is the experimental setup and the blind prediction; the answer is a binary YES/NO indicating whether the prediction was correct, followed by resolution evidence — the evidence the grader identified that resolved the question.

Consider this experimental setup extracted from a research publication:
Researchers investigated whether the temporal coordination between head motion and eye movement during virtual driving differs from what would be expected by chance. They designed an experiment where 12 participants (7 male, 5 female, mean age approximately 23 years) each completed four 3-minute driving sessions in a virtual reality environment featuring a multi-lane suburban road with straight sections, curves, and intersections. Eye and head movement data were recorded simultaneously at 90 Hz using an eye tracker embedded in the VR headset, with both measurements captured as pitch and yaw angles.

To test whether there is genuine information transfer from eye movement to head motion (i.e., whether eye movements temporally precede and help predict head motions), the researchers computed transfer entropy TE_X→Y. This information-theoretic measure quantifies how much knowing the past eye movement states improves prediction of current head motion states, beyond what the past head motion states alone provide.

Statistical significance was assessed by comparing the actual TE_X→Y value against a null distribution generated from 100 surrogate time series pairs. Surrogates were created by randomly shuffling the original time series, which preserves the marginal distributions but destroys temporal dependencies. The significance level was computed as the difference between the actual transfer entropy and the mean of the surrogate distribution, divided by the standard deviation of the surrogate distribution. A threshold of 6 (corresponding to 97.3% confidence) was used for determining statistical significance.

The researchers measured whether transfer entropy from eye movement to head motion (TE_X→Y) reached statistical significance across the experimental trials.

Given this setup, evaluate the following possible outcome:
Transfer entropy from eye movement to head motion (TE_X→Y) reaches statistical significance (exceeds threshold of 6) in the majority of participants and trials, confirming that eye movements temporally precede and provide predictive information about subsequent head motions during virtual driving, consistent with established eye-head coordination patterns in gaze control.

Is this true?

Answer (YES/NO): NO